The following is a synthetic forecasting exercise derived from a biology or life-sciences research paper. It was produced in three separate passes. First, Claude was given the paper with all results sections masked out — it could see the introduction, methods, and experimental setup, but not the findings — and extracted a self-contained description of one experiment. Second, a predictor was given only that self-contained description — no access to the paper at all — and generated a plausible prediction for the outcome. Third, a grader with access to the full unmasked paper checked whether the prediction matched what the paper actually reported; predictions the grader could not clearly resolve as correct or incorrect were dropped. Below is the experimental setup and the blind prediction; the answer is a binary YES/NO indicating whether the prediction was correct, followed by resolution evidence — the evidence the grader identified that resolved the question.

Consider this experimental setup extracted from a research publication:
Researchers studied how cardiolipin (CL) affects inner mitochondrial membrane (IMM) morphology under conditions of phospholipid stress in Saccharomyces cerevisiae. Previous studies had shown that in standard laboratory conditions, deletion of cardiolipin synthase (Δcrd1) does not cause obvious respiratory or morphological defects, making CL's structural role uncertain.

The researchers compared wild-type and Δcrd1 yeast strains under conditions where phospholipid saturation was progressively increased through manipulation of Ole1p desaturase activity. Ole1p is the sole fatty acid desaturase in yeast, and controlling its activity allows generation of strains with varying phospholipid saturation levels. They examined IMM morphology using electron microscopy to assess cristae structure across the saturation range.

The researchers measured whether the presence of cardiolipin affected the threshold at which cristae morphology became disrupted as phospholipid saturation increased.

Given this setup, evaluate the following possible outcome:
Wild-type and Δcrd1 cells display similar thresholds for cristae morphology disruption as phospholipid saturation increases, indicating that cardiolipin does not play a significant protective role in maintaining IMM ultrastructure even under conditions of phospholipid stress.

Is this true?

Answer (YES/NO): NO